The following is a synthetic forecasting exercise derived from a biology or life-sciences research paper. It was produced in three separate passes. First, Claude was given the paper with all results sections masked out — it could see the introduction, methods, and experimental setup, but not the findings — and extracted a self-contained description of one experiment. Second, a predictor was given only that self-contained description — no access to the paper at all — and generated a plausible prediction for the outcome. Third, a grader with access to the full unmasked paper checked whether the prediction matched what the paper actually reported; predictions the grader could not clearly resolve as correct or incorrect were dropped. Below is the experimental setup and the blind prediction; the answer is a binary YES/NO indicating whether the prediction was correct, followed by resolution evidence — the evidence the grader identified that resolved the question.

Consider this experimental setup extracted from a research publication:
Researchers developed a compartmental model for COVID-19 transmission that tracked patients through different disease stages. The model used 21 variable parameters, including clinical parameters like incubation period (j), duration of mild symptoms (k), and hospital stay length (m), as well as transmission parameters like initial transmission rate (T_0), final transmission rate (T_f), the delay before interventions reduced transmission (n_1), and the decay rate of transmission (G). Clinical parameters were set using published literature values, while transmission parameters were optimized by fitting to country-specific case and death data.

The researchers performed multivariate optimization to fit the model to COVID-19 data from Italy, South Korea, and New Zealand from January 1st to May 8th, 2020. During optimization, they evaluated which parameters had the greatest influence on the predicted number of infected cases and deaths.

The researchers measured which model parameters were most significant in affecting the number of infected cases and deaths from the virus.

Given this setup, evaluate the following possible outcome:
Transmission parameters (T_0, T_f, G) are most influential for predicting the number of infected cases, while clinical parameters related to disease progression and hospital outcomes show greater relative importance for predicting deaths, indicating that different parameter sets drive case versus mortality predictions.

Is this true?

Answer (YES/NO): NO